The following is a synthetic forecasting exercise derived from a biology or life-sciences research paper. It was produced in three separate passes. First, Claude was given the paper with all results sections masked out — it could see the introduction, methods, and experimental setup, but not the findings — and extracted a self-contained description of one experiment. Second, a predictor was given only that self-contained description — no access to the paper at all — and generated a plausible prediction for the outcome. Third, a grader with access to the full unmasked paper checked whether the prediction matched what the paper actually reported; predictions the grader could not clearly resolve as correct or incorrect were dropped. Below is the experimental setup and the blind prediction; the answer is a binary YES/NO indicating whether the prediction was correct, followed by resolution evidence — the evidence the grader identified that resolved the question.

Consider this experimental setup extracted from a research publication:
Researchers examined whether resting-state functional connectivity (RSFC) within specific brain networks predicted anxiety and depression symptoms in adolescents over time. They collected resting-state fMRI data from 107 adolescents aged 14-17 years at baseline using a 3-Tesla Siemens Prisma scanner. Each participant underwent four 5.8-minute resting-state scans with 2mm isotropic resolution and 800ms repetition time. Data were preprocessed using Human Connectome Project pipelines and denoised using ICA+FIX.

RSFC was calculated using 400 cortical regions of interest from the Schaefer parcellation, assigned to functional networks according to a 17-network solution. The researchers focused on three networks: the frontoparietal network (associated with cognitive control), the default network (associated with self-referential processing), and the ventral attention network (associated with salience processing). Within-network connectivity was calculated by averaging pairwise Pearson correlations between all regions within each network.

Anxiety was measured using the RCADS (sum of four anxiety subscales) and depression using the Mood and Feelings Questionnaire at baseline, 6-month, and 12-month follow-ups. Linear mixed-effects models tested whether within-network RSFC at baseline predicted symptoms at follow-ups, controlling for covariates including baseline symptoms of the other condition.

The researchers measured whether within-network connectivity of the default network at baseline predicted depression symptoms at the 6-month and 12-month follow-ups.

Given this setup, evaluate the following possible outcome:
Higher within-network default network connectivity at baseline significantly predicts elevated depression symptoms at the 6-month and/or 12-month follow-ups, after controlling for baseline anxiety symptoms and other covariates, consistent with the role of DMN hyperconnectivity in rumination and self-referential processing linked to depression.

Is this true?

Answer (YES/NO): NO